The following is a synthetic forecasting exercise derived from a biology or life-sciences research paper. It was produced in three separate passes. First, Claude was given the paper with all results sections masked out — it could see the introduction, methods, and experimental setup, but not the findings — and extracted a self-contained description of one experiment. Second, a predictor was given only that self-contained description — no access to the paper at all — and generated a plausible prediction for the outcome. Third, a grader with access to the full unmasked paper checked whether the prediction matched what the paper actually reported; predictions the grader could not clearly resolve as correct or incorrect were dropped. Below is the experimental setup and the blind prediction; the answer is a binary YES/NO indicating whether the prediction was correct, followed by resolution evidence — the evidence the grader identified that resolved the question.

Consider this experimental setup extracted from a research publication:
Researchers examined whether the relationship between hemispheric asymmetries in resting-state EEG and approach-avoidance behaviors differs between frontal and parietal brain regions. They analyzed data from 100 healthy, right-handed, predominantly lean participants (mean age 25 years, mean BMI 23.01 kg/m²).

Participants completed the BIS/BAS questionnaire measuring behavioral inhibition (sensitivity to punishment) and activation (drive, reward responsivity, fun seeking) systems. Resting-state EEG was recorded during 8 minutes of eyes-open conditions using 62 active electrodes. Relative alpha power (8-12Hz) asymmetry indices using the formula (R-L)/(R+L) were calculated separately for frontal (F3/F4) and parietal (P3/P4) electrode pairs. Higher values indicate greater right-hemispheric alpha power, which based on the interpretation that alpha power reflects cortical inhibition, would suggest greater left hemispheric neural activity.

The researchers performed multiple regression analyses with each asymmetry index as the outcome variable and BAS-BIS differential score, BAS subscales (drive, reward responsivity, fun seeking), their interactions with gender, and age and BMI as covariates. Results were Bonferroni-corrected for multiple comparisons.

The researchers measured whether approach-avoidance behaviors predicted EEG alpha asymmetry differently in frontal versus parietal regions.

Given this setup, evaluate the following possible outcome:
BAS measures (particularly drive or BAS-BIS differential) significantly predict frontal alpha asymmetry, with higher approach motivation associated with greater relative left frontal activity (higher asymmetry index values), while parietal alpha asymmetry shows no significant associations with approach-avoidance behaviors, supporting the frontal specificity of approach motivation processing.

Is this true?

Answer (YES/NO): NO